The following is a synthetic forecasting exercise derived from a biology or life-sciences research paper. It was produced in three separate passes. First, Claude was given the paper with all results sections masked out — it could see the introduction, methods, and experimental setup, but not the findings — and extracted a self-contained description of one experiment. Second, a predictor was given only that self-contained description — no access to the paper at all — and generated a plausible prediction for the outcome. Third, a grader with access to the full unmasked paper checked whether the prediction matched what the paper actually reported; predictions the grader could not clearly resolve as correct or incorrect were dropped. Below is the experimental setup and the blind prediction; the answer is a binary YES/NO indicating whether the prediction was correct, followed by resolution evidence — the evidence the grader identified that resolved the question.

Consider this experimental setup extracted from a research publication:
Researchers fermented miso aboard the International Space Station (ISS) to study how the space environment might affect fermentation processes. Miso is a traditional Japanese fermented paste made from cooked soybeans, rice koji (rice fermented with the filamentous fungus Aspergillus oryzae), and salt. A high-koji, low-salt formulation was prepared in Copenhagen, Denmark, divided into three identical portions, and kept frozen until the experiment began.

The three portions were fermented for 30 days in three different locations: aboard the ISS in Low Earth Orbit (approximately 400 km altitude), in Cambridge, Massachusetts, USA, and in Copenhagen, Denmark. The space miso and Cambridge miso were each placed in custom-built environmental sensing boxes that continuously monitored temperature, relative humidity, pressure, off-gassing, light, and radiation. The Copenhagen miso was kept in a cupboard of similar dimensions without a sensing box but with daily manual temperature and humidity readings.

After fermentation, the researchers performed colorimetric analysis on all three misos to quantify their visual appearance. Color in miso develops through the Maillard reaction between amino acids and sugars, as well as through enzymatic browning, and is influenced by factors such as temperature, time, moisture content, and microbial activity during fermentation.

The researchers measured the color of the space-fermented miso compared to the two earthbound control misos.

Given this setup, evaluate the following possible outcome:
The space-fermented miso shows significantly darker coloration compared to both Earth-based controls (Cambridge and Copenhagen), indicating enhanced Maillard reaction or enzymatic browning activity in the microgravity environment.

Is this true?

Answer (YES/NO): YES